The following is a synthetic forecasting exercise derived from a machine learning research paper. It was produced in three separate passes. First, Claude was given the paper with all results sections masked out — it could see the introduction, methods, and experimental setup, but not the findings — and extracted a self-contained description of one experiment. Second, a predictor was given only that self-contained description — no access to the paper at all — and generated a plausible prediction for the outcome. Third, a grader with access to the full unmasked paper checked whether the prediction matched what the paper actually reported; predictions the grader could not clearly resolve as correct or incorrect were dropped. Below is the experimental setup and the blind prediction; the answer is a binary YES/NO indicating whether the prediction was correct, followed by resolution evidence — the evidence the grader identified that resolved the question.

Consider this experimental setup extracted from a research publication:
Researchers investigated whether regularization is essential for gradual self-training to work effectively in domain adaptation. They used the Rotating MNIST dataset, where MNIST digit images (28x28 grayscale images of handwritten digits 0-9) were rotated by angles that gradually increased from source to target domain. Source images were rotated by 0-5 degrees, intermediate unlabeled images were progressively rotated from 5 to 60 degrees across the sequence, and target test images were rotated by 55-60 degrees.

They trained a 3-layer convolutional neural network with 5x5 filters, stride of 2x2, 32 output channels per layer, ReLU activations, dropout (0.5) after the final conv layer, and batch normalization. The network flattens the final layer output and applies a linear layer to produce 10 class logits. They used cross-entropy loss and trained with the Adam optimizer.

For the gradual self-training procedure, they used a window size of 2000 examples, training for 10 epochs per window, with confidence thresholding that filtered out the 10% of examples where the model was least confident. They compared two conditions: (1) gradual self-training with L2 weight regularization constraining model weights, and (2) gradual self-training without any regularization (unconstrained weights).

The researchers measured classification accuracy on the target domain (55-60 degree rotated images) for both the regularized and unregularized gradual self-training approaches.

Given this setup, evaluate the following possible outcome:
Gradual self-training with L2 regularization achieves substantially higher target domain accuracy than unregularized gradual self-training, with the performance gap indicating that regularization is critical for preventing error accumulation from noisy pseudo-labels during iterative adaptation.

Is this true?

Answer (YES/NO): YES